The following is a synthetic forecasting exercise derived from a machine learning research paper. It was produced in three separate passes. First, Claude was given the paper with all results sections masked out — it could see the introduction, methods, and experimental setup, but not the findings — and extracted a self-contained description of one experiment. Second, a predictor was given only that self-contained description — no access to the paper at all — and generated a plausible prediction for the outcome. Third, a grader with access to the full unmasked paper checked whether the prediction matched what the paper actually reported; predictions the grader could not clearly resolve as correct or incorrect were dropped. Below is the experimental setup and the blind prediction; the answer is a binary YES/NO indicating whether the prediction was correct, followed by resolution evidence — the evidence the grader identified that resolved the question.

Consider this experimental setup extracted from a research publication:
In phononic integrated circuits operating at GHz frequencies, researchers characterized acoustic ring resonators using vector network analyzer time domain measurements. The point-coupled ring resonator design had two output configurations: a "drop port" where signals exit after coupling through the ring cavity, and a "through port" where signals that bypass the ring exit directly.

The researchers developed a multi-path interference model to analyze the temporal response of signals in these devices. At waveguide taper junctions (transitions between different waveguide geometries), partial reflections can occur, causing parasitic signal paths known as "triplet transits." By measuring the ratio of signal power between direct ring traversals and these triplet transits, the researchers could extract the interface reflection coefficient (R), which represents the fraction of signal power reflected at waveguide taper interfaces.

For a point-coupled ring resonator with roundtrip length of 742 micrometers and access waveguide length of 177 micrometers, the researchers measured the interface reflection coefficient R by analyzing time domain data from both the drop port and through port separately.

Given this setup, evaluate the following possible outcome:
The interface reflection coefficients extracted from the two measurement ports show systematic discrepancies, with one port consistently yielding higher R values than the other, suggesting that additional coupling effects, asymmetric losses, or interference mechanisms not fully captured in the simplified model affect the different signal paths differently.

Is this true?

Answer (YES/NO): YES